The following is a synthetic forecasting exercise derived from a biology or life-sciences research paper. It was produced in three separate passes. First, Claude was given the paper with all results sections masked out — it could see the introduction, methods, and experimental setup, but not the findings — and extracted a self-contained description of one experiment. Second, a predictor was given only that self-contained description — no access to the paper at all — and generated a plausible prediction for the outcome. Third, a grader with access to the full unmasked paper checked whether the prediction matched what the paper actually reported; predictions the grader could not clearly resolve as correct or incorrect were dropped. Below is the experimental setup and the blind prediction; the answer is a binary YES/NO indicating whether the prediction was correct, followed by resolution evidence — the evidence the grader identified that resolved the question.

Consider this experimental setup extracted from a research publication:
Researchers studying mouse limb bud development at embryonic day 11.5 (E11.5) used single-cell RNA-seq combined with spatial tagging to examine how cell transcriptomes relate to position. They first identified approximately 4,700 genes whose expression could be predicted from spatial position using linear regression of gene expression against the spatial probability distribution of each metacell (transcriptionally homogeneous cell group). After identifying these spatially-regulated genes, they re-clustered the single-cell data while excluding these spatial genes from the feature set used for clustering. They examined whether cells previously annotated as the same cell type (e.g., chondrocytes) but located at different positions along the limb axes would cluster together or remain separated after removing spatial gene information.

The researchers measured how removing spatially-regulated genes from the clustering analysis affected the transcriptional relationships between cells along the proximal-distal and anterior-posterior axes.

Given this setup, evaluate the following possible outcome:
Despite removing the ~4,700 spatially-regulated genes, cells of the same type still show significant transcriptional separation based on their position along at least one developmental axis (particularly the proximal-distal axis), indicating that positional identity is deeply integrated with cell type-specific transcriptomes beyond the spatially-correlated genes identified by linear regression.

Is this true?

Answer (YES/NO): NO